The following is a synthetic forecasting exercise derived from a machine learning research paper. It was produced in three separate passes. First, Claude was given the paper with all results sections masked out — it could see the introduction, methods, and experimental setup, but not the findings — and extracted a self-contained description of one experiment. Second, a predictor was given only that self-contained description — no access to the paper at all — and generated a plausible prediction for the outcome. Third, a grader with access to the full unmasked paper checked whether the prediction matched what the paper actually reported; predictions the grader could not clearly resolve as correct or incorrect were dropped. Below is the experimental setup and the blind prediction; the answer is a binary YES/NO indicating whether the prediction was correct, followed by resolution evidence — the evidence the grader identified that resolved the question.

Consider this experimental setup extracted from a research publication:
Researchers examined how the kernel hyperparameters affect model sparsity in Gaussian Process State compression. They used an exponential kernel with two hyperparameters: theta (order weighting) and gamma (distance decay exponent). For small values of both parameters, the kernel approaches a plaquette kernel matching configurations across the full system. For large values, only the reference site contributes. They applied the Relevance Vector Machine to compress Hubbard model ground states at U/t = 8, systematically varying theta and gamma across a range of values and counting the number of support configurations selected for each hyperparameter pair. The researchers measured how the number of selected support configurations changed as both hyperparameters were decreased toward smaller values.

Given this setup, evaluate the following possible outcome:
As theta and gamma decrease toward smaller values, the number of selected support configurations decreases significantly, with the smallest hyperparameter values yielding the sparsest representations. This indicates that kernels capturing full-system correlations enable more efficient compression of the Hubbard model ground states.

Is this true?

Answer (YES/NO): NO